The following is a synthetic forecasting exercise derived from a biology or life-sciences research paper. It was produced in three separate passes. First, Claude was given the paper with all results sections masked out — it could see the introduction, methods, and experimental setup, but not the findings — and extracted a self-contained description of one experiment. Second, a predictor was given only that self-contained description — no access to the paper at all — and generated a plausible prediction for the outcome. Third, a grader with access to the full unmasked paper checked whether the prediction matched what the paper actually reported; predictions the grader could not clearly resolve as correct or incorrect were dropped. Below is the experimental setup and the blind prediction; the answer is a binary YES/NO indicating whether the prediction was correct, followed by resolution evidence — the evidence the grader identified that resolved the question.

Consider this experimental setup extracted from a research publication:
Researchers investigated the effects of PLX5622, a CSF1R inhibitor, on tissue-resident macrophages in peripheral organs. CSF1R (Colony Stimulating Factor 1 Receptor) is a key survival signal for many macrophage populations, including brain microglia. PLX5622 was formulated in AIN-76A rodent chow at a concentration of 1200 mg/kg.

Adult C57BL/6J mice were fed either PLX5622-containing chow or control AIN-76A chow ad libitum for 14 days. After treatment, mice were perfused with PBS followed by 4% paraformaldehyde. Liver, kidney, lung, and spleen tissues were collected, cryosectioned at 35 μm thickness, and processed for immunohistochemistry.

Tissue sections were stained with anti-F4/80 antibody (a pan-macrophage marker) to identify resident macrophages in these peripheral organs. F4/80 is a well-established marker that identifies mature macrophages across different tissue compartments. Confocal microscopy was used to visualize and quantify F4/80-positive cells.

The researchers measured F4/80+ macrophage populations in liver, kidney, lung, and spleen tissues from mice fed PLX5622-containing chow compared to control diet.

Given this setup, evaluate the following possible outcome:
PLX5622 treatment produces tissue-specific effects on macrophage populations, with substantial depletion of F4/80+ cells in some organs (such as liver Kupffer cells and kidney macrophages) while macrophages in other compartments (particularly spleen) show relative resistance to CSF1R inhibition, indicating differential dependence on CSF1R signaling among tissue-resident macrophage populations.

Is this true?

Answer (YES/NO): NO